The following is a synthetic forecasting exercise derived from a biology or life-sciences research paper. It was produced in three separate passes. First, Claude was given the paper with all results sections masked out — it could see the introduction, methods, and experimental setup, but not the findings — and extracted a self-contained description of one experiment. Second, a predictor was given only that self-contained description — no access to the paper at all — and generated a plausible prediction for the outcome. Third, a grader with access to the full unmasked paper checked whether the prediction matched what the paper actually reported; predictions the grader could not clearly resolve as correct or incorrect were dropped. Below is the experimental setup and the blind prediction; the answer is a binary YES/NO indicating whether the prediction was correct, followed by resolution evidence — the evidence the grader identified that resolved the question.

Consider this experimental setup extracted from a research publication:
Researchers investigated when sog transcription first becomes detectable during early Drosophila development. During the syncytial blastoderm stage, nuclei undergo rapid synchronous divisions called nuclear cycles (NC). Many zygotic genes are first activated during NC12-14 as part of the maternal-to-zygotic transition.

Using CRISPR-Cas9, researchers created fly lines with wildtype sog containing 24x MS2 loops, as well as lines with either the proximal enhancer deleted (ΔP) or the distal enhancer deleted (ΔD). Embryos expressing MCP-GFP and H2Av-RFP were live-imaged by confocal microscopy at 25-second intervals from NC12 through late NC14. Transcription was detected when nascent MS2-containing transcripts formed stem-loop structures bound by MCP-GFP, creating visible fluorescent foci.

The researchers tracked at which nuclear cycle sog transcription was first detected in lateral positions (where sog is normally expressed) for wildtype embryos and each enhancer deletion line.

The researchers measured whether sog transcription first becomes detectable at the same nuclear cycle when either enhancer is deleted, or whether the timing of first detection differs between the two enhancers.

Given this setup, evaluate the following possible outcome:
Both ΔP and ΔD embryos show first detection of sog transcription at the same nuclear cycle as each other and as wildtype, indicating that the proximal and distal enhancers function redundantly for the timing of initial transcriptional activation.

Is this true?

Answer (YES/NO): NO